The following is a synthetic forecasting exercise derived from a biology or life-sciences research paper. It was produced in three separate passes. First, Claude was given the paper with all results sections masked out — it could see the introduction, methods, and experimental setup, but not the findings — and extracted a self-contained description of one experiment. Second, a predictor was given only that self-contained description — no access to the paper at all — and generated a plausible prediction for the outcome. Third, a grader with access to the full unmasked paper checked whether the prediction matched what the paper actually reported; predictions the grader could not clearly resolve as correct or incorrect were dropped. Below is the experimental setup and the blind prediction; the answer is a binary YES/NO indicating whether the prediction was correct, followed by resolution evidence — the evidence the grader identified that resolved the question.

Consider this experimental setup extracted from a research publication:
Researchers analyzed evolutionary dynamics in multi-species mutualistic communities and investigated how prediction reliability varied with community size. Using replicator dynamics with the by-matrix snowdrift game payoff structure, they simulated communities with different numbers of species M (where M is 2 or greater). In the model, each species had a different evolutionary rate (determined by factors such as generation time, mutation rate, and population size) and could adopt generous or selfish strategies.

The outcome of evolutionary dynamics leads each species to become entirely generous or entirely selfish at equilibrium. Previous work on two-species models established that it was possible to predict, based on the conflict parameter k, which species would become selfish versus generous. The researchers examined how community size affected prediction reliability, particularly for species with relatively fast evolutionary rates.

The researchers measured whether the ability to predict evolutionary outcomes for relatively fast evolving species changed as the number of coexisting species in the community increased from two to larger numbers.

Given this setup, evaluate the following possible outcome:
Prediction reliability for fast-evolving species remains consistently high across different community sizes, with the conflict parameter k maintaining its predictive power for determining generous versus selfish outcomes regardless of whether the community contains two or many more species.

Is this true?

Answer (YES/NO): YES